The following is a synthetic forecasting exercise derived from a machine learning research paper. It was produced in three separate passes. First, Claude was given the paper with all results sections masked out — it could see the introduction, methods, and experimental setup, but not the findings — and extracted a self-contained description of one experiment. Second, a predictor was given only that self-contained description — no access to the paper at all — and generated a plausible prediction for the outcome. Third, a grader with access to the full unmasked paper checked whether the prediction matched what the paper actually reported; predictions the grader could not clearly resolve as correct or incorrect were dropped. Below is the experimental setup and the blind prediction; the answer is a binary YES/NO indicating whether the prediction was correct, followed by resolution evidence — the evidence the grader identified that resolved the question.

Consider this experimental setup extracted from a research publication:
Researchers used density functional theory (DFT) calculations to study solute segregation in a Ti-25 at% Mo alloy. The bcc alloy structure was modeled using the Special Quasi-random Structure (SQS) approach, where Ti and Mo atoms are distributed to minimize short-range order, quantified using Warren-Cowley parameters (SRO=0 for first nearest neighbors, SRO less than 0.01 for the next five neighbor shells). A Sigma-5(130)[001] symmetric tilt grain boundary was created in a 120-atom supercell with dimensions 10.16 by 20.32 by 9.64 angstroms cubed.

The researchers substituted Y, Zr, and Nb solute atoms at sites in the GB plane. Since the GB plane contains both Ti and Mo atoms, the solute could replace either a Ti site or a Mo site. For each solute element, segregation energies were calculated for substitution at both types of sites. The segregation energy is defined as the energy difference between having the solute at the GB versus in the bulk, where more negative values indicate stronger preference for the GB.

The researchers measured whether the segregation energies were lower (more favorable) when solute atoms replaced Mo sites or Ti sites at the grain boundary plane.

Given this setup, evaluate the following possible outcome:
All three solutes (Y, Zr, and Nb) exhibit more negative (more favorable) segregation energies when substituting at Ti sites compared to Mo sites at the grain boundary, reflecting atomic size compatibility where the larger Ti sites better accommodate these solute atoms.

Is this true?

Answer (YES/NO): NO